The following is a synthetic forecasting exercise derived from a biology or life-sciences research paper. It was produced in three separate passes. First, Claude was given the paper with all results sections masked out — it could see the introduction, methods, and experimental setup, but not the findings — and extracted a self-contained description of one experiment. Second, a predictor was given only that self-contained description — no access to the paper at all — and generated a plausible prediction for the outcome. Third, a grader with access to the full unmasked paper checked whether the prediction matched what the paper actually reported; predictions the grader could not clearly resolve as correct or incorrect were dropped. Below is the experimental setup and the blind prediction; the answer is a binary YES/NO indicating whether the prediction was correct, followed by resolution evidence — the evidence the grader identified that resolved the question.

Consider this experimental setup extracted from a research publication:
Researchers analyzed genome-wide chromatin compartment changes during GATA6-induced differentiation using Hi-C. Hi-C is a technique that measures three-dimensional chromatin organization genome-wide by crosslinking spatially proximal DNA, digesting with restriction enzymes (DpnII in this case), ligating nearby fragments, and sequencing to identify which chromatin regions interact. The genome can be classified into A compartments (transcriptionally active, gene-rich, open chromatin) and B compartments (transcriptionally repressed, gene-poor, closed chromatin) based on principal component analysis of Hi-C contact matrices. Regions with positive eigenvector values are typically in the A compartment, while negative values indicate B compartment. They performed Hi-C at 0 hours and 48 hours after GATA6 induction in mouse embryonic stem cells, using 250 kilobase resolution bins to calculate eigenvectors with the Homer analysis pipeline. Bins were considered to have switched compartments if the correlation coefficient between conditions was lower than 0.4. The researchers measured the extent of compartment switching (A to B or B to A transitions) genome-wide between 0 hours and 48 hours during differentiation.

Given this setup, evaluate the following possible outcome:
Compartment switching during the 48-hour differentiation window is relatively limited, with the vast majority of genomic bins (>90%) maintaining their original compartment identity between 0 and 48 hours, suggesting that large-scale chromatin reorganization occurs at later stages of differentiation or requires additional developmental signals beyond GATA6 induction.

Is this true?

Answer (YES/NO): YES